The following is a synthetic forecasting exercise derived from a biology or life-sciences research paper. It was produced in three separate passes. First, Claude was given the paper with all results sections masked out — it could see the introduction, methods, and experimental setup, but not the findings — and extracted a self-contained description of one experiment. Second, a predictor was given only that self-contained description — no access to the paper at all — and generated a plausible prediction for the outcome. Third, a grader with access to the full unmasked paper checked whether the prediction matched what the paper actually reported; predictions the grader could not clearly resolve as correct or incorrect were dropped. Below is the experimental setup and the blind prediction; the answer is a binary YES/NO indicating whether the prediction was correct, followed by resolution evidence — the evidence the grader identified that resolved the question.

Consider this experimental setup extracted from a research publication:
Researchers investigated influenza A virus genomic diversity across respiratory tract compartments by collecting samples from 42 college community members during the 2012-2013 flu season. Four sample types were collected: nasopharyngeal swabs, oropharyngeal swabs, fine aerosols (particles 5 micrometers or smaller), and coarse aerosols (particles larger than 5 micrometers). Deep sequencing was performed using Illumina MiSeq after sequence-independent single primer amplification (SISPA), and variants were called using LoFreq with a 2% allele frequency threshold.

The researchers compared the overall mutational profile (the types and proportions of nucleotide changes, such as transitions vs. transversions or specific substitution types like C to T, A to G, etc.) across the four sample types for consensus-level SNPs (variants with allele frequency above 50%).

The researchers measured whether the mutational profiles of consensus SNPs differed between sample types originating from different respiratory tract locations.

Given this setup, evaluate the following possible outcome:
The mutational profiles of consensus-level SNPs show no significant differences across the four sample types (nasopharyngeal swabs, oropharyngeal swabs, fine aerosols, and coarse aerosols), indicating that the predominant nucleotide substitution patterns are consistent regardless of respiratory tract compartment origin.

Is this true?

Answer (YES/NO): YES